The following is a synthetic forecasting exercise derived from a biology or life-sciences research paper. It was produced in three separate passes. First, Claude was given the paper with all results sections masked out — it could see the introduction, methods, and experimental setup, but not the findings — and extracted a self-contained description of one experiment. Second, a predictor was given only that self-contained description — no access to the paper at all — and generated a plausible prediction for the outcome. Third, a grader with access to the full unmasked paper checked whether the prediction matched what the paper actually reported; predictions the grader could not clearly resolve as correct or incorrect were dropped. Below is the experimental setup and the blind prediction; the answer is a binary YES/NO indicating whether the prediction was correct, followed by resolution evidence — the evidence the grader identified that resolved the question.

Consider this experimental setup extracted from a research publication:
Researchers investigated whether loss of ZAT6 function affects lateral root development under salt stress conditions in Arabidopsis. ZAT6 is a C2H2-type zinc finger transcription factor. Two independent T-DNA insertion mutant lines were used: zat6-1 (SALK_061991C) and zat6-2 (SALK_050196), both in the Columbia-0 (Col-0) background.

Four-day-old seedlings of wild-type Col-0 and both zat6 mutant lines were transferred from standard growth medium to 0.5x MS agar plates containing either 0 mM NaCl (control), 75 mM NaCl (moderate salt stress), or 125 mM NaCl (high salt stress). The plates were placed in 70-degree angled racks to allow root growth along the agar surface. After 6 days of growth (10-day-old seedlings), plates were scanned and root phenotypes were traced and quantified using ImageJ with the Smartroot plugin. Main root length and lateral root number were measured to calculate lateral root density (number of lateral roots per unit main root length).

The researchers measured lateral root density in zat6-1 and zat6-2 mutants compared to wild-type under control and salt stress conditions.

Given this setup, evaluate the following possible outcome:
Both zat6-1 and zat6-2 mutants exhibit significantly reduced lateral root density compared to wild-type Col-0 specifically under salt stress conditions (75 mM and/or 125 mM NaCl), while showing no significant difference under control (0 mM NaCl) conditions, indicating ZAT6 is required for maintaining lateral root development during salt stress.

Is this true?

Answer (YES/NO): YES